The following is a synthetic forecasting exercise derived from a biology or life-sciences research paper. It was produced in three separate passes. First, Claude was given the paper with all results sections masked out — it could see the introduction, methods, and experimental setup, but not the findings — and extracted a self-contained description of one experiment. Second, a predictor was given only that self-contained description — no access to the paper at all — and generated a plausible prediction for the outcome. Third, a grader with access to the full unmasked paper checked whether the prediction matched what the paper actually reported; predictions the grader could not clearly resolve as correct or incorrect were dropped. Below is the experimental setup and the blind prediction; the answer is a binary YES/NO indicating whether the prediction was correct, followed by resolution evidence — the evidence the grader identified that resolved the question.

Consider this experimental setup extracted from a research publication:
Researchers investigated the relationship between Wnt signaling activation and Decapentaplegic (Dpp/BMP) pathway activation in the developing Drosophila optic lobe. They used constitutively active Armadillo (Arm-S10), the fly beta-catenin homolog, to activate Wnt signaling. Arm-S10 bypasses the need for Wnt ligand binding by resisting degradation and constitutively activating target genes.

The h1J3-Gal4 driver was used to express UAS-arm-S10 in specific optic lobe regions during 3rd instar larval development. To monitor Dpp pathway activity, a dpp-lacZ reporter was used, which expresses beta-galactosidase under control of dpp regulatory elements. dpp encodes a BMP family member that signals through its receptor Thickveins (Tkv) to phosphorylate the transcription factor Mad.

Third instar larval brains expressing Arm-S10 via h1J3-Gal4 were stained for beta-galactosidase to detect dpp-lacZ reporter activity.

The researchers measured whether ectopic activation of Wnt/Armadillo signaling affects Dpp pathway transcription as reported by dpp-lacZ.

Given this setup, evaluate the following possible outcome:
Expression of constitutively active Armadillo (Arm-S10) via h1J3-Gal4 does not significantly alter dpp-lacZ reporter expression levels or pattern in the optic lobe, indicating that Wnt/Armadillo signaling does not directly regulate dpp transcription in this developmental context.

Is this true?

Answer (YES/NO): NO